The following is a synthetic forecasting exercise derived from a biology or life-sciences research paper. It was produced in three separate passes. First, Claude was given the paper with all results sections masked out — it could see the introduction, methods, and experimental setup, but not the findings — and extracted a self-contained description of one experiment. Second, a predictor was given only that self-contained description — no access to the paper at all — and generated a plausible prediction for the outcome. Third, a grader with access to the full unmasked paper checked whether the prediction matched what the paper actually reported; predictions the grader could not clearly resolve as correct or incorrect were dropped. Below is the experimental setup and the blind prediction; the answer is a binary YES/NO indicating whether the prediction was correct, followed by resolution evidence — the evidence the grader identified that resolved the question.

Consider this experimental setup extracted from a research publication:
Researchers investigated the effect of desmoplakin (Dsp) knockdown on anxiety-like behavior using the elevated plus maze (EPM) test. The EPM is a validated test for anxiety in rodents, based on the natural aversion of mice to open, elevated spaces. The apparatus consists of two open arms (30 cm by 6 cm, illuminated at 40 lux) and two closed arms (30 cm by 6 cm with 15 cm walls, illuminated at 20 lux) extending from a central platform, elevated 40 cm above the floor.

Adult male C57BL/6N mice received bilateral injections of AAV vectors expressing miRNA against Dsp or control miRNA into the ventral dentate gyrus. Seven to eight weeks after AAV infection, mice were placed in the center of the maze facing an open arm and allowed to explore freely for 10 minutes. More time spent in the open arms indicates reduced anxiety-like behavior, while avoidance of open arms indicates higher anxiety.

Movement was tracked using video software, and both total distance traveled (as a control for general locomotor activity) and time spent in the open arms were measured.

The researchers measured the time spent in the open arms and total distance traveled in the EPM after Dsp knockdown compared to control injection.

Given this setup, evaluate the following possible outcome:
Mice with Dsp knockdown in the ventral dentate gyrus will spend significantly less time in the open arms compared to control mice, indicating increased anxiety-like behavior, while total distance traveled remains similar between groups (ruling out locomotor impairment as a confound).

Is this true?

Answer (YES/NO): NO